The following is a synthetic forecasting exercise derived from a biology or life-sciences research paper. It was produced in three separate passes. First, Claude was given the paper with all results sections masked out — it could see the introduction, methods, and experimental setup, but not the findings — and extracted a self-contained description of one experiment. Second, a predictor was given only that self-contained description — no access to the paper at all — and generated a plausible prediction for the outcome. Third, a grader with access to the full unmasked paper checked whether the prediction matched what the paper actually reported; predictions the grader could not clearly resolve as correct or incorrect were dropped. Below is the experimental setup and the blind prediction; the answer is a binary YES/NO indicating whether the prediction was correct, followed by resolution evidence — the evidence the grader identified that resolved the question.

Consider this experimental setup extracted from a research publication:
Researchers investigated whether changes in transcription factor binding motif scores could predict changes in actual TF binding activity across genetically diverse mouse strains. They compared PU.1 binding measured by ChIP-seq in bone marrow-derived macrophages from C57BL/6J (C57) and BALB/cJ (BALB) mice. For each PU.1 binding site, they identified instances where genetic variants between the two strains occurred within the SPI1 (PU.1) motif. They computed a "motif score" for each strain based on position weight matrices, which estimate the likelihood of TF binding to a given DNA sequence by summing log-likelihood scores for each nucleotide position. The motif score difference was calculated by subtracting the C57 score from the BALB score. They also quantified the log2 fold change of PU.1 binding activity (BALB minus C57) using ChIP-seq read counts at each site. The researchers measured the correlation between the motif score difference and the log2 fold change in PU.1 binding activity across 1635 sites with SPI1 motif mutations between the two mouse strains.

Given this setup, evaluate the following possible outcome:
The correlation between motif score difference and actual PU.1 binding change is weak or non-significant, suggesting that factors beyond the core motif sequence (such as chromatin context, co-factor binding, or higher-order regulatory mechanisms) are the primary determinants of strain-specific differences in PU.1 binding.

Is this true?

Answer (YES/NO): NO